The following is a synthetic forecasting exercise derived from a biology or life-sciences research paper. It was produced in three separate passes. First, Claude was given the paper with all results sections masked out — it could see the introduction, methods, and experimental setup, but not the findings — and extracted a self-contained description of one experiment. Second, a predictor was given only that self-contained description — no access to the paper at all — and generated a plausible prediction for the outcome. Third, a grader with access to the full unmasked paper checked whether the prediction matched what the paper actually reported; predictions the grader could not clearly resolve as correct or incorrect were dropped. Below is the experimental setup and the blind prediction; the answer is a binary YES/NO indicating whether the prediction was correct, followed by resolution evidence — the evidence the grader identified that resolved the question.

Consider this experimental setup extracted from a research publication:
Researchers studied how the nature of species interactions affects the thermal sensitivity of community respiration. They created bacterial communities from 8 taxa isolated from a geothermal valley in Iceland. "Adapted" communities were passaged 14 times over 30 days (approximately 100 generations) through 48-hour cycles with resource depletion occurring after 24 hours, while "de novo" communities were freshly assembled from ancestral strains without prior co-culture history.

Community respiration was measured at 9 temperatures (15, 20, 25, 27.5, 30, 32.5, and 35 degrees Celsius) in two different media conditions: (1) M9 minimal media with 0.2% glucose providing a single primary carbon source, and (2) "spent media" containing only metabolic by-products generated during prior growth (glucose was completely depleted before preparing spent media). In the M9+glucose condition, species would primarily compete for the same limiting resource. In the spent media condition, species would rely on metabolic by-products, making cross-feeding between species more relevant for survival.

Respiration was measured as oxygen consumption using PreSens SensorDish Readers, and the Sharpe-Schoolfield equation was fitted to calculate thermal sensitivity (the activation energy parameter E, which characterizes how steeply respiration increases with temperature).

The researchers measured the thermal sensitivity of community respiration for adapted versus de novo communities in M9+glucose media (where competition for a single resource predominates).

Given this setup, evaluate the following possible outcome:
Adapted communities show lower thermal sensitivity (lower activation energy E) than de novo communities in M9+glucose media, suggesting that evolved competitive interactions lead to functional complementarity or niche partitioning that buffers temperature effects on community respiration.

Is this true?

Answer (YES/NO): NO